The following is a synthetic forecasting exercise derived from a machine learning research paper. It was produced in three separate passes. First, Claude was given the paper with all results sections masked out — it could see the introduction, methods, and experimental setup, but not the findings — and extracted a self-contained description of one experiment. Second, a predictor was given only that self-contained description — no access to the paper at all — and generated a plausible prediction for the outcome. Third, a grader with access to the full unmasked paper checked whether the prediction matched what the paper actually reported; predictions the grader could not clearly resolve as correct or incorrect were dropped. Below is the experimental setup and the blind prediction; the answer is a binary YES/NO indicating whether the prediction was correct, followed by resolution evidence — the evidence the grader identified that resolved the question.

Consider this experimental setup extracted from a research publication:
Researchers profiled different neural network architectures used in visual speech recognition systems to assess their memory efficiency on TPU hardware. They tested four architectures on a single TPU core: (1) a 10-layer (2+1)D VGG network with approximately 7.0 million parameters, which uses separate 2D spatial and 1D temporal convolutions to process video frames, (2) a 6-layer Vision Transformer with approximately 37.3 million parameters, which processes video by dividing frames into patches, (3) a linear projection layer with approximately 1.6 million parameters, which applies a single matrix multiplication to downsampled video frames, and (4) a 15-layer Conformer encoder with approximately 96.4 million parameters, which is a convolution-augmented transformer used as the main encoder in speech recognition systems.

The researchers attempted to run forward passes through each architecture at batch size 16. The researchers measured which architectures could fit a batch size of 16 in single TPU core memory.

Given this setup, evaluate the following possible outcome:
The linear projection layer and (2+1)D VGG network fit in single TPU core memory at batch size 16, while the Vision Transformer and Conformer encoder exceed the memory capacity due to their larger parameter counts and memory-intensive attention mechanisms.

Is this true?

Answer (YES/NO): NO